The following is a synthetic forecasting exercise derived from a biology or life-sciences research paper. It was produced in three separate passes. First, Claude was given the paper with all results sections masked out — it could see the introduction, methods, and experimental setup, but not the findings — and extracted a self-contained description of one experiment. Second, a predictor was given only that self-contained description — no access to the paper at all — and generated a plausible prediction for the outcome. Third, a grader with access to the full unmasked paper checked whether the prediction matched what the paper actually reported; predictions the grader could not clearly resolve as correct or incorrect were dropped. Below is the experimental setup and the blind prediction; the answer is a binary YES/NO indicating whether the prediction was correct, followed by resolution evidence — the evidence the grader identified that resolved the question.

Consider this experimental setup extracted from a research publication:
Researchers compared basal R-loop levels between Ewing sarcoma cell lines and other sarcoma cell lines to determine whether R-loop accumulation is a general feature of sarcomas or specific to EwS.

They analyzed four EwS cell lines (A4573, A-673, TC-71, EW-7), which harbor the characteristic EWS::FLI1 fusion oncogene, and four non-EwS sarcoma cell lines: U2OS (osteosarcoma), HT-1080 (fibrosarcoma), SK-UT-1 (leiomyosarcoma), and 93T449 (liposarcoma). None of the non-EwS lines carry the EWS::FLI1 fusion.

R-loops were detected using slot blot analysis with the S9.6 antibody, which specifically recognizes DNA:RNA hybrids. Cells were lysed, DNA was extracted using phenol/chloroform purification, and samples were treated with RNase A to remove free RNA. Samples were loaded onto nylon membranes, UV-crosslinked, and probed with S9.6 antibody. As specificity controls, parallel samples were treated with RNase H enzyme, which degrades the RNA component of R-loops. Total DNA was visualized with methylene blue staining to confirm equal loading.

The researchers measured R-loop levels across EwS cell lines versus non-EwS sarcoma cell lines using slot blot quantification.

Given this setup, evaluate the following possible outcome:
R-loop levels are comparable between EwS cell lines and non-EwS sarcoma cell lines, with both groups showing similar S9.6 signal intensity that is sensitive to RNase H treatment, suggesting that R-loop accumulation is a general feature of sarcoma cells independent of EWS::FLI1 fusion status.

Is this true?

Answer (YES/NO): NO